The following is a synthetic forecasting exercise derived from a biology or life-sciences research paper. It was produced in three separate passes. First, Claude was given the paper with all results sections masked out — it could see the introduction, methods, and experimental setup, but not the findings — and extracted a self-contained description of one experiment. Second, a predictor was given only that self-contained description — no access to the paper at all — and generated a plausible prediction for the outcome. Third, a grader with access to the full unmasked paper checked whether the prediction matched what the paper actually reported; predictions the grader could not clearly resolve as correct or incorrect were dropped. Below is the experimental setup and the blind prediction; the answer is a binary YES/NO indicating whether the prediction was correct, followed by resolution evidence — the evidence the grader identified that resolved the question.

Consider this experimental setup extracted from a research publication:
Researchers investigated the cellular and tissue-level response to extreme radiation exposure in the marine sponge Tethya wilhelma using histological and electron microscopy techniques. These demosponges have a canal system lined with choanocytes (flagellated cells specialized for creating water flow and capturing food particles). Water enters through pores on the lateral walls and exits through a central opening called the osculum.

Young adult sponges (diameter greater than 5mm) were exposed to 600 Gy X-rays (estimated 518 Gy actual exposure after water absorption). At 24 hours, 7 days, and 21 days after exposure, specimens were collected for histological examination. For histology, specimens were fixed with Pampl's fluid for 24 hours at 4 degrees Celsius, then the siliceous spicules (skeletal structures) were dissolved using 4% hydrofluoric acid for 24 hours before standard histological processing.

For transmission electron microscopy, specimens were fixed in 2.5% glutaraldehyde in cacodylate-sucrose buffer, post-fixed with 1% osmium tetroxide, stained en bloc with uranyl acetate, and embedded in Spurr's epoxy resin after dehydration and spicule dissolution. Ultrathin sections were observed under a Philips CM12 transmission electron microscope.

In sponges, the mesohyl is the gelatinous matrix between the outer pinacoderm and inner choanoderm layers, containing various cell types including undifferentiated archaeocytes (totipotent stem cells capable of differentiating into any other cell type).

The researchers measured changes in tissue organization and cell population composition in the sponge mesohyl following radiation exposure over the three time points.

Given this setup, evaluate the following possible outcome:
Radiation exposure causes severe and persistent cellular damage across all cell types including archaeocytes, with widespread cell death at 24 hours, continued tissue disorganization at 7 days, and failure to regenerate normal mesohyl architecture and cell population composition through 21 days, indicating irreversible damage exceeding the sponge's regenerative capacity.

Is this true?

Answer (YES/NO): NO